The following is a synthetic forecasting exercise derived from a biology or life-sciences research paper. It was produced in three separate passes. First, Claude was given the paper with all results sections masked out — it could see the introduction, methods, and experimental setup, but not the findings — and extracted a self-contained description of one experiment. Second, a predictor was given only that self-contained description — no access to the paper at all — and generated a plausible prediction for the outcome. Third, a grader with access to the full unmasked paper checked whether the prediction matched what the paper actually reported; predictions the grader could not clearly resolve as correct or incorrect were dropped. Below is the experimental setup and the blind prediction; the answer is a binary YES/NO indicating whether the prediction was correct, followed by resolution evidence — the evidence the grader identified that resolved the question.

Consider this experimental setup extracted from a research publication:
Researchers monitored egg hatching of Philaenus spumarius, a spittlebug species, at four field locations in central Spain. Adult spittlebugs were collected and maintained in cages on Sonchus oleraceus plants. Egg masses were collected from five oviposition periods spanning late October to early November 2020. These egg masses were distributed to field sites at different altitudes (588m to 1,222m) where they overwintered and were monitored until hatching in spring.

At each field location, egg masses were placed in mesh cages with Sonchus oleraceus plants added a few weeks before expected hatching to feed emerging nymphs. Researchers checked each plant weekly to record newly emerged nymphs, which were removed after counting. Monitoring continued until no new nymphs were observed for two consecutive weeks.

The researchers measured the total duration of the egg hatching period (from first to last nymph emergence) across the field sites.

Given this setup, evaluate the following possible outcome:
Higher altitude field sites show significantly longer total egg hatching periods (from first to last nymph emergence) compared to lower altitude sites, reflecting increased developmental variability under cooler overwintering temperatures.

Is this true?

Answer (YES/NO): NO